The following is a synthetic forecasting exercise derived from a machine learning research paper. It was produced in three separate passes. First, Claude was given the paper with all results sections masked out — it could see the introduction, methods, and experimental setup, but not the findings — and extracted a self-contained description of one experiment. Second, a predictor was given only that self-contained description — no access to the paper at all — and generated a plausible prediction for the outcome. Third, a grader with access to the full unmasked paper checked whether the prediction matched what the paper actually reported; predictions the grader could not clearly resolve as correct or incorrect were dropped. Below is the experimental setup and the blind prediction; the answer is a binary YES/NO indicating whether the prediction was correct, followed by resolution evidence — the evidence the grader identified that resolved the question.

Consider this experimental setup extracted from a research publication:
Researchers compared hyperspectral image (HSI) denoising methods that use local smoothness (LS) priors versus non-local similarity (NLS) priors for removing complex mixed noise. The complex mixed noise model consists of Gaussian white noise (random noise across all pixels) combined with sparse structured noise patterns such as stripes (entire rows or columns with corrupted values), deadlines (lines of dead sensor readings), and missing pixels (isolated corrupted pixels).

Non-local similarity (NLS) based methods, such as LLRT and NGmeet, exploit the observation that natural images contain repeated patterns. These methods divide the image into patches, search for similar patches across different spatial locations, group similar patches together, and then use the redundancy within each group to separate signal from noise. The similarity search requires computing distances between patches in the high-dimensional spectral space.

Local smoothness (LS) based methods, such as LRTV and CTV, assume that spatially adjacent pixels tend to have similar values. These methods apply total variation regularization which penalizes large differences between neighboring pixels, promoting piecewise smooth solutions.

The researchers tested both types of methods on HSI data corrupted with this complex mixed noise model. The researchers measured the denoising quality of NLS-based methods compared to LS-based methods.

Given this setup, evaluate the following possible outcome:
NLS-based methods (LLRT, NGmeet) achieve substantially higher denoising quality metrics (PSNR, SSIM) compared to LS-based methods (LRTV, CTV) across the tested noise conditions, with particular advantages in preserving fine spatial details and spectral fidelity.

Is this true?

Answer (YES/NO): NO